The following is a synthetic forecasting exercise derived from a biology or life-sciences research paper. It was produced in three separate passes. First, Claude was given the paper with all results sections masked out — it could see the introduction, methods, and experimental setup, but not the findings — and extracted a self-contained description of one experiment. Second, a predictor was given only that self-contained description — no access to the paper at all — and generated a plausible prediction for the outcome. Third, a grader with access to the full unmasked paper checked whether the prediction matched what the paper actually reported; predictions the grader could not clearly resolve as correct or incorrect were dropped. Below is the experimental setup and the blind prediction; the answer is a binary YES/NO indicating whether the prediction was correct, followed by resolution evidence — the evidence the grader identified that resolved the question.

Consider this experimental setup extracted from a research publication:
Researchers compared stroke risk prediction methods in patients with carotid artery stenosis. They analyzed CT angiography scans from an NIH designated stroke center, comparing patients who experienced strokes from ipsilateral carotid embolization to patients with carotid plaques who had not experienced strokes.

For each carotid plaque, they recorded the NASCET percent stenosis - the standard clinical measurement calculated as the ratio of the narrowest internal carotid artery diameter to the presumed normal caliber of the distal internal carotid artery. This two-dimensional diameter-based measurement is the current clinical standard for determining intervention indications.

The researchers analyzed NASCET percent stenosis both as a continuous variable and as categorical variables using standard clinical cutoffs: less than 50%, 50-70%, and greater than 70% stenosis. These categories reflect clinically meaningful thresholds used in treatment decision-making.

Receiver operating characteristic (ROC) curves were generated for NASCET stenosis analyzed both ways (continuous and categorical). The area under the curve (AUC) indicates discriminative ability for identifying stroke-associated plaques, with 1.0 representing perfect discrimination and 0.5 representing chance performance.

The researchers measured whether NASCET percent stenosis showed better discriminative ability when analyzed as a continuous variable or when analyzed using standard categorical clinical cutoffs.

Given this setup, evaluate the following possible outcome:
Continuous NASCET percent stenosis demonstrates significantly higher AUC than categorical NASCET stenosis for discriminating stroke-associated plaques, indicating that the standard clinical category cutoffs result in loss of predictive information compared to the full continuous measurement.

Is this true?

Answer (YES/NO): YES